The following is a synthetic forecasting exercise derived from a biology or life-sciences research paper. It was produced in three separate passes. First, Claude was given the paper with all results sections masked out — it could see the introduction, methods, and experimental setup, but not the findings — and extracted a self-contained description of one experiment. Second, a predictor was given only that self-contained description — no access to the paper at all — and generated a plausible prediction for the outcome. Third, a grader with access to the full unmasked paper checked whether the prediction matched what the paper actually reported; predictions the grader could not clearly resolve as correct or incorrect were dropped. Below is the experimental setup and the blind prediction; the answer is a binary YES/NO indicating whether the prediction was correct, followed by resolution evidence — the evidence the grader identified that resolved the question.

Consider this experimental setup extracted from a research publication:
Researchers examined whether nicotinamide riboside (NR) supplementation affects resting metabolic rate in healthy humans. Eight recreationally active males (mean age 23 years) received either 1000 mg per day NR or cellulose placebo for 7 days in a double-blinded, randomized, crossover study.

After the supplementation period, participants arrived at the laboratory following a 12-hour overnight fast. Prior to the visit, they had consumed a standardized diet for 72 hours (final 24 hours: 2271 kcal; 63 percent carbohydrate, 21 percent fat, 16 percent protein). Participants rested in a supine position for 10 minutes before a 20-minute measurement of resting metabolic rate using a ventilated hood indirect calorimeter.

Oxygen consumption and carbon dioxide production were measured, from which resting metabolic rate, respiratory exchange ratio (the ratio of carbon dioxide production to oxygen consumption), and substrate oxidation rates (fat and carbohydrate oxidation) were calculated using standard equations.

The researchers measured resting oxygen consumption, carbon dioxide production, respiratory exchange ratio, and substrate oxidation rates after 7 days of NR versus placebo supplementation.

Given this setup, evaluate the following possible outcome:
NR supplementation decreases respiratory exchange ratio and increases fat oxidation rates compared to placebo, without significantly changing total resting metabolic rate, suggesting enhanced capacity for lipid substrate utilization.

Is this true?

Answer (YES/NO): NO